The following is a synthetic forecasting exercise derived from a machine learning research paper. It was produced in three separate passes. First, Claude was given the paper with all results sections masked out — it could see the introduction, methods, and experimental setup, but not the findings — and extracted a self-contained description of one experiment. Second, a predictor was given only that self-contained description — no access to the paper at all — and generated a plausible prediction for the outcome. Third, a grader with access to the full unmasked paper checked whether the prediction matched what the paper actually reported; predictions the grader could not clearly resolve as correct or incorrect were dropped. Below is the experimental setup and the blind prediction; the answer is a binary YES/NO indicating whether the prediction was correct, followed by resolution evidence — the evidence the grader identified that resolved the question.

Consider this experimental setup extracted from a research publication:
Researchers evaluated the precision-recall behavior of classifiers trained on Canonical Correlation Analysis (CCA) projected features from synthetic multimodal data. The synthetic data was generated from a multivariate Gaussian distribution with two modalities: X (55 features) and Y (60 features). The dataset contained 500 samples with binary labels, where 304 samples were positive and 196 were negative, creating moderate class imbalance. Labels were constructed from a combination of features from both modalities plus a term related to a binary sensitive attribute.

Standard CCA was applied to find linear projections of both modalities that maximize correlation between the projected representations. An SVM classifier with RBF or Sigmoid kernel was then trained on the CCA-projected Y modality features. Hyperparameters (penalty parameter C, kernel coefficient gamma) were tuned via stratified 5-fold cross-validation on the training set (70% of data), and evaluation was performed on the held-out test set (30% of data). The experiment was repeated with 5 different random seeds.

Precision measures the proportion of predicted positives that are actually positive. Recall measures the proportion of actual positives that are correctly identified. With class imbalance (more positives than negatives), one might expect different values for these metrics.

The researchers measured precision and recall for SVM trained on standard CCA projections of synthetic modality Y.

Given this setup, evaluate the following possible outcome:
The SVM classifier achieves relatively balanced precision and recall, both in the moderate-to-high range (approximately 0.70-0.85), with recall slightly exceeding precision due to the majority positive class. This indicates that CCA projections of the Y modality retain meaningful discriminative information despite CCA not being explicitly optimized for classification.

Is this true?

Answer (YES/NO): NO